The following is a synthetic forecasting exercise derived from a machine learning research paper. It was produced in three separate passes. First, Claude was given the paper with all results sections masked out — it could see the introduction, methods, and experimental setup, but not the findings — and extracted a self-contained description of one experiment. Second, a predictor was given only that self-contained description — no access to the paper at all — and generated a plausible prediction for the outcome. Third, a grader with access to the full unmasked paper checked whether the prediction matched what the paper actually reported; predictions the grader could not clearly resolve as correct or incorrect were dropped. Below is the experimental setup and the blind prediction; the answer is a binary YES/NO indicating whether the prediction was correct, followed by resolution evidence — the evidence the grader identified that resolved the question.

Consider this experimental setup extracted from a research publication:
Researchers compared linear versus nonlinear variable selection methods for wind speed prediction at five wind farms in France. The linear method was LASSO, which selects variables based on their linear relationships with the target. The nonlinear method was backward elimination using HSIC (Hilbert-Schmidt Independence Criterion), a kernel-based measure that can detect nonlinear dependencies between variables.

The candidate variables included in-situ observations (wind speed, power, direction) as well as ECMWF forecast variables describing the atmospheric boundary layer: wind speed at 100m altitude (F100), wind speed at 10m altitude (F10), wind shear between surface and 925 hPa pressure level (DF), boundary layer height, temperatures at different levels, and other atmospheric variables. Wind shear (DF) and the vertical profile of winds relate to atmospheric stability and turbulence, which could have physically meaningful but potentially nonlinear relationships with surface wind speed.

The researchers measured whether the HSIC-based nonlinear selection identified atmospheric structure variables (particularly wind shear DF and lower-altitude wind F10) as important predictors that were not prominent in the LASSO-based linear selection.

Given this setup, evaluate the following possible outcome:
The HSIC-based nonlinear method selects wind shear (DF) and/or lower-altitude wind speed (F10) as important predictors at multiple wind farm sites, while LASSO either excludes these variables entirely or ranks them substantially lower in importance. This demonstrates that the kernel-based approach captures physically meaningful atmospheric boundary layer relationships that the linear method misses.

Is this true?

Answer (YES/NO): YES